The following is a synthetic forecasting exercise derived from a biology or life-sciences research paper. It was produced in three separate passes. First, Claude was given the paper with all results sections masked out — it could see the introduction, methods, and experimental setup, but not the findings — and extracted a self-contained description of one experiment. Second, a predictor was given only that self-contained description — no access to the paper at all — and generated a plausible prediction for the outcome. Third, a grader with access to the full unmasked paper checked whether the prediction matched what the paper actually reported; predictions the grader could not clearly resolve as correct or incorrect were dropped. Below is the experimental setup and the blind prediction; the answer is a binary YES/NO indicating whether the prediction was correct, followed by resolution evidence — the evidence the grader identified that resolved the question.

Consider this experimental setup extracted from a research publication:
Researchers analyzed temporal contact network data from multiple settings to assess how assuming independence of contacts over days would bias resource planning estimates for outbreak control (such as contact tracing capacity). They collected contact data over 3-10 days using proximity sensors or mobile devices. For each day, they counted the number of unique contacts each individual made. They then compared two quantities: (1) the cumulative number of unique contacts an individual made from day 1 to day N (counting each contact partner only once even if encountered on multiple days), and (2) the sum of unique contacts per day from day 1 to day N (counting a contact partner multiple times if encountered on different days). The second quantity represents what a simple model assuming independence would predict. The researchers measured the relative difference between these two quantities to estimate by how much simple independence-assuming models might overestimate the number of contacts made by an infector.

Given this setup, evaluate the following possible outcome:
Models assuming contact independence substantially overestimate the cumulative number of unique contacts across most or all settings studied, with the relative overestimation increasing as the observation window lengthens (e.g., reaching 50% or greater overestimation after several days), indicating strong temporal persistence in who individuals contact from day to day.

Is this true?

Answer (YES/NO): YES